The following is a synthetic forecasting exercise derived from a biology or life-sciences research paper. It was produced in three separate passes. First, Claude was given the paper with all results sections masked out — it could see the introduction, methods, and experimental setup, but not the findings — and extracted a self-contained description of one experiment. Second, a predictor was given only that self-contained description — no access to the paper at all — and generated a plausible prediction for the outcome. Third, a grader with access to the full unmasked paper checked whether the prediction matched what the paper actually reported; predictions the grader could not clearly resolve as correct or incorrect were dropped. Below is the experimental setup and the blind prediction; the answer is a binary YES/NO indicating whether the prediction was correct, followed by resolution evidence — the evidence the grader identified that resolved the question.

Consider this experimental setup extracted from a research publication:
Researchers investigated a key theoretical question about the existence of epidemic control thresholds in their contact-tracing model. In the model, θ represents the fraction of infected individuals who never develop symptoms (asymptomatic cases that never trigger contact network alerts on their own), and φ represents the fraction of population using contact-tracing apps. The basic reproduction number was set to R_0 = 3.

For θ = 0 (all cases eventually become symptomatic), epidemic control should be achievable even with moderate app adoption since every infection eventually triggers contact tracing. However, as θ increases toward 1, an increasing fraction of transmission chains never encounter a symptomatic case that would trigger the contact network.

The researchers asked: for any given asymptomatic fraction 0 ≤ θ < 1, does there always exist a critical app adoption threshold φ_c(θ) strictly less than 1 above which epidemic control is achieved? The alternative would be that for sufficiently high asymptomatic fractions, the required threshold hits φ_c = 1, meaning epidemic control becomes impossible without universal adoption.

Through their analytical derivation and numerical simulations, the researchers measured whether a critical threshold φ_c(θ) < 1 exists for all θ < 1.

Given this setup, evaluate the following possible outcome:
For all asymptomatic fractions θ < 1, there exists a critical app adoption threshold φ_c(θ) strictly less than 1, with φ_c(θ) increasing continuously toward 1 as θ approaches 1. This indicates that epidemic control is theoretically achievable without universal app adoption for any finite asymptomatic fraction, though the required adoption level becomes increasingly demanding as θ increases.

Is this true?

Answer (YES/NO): YES